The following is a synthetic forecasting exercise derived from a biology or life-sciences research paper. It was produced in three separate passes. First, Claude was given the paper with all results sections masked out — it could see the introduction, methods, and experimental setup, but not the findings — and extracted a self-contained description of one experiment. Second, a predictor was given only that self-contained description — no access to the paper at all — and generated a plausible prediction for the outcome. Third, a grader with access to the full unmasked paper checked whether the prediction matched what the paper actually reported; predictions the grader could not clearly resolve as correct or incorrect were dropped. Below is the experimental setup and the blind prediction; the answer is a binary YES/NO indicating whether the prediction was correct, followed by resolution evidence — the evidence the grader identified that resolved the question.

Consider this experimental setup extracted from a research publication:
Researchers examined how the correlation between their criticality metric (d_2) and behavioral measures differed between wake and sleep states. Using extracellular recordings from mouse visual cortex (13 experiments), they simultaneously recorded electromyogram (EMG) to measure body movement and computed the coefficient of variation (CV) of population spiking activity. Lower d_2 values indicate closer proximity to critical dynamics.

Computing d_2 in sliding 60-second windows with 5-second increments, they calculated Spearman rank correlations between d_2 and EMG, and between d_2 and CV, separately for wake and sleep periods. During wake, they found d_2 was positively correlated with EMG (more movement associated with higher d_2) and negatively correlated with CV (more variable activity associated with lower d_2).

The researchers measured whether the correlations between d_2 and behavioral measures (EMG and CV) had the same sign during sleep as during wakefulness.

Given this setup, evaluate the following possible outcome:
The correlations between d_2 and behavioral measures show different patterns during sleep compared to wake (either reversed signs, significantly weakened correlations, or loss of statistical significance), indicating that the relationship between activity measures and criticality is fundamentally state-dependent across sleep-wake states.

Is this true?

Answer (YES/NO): YES